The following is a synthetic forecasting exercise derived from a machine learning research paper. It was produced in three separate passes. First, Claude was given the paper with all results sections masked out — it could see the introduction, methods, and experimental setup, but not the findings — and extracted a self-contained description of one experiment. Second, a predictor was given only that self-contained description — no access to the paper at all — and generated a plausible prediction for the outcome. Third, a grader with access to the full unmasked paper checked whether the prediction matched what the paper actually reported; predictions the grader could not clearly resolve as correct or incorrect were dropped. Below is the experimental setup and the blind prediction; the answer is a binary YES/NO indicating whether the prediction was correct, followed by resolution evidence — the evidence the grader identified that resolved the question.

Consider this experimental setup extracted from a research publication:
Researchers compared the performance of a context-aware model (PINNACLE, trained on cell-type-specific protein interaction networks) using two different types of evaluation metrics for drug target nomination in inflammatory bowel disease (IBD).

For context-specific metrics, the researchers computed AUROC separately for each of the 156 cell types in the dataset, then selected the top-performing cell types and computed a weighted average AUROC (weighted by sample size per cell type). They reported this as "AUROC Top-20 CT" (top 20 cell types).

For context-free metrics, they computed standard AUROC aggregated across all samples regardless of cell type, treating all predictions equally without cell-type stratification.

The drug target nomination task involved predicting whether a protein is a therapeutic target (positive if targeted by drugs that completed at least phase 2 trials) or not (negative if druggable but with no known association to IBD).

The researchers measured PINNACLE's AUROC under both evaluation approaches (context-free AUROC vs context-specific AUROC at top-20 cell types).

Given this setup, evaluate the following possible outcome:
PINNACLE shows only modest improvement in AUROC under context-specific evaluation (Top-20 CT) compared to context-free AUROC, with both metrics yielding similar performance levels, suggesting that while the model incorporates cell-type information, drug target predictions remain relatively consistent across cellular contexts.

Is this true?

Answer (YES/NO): NO